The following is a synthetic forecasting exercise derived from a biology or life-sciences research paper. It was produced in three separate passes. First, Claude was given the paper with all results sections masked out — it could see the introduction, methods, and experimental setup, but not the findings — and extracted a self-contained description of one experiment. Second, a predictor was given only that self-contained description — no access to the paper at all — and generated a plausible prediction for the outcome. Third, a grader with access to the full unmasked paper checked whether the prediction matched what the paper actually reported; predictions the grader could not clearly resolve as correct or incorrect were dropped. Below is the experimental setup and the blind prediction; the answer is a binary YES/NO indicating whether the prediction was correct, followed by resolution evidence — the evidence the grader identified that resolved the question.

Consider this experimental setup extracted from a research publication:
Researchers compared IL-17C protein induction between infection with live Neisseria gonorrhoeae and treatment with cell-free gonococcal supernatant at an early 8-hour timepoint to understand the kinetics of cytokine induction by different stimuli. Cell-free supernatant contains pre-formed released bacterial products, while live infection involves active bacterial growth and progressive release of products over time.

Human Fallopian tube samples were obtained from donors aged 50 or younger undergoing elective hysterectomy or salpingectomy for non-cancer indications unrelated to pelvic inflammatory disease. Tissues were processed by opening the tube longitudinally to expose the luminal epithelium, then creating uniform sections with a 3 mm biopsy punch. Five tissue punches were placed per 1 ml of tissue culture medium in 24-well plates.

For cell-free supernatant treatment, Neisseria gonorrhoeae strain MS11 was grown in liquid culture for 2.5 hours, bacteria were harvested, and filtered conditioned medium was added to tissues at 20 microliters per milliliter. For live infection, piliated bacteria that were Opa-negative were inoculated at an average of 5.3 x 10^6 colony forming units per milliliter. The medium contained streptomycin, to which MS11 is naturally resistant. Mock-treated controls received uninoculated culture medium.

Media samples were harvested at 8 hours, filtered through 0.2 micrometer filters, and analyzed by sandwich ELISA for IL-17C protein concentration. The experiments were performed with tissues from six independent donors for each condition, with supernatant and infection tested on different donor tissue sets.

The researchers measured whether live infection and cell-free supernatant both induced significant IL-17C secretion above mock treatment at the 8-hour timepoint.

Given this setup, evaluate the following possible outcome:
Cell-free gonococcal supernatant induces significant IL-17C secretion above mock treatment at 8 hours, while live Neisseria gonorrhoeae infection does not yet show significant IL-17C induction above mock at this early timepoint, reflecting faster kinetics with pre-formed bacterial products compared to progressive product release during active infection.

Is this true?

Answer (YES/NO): YES